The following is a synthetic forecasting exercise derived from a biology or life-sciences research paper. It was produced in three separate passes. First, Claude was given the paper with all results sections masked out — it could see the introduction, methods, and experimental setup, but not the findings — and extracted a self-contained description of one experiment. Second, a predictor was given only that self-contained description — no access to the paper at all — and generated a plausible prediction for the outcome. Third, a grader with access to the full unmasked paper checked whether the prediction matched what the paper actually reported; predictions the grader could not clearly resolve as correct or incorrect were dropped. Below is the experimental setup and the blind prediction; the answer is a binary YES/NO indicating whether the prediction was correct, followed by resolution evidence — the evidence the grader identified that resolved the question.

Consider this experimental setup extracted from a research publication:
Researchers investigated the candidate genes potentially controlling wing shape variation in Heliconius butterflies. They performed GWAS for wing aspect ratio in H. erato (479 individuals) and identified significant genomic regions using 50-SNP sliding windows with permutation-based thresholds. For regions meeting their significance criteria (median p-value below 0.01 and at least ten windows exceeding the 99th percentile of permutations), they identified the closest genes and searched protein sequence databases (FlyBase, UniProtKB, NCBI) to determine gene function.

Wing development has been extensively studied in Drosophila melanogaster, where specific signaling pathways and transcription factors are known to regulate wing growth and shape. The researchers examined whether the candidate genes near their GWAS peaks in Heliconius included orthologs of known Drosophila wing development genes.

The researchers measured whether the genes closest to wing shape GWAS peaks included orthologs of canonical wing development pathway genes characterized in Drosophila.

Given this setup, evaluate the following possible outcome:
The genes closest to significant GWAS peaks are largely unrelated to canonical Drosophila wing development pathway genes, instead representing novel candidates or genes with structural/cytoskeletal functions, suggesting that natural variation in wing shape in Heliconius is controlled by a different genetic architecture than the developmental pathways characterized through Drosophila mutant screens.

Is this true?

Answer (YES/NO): NO